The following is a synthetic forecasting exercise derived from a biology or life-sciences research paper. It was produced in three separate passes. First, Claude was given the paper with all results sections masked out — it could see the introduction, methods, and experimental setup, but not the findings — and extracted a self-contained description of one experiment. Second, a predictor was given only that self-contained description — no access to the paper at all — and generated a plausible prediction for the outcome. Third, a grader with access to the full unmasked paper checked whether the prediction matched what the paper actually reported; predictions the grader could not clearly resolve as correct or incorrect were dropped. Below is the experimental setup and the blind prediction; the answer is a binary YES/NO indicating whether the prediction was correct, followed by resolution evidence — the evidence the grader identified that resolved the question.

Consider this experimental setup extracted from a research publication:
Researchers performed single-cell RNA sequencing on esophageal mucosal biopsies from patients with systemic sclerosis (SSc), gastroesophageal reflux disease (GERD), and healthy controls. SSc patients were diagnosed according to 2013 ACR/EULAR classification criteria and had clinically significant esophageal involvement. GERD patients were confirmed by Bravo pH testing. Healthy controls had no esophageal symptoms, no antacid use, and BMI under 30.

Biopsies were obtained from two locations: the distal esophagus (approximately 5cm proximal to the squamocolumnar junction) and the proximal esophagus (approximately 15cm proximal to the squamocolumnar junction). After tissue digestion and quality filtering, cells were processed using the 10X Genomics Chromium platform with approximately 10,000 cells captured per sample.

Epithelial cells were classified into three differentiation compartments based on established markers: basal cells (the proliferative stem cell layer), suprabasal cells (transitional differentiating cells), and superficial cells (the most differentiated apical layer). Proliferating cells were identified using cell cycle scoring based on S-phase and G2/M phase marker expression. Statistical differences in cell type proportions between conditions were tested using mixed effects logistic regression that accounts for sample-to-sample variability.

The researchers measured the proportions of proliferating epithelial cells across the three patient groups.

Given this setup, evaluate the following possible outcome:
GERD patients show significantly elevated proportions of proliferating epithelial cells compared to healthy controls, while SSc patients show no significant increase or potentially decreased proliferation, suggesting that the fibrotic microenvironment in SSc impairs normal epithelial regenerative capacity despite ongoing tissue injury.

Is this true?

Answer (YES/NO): NO